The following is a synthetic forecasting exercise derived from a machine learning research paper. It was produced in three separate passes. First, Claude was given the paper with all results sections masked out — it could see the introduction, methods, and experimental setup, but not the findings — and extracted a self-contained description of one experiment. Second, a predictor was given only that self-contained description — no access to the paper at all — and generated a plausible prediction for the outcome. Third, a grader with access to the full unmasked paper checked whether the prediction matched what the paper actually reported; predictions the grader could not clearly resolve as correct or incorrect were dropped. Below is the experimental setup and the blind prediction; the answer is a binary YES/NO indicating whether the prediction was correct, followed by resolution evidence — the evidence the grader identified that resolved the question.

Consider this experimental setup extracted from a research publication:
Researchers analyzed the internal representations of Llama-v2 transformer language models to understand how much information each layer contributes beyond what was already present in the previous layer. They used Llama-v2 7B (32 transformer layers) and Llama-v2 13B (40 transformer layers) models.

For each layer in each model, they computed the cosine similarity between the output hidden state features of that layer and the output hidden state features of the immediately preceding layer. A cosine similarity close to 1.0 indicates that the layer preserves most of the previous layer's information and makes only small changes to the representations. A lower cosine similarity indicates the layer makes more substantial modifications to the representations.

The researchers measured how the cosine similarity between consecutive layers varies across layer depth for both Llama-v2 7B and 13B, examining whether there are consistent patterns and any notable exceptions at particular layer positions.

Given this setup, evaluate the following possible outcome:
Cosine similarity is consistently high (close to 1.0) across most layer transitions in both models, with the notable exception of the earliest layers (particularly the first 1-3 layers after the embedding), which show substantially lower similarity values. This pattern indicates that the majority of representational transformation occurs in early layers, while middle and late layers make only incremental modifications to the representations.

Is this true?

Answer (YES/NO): NO